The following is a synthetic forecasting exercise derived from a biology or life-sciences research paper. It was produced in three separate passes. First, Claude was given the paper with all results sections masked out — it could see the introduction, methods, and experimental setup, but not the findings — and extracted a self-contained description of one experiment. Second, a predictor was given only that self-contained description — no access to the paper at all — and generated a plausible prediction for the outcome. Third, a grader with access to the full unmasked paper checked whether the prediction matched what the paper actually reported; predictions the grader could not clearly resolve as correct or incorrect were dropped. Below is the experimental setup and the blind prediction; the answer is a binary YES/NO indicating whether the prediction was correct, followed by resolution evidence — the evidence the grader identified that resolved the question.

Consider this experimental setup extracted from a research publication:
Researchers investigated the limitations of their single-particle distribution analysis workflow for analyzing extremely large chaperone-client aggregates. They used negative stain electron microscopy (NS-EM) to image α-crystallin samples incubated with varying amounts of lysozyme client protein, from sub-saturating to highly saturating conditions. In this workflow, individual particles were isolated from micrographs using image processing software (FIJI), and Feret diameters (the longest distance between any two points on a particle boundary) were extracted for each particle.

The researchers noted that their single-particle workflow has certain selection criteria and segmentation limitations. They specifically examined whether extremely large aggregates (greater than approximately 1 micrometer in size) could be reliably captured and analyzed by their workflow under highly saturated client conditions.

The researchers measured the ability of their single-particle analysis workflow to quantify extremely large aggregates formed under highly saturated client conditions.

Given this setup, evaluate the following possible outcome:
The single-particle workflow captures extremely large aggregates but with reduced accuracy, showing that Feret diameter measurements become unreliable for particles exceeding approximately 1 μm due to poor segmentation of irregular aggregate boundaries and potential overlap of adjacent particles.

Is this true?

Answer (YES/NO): NO